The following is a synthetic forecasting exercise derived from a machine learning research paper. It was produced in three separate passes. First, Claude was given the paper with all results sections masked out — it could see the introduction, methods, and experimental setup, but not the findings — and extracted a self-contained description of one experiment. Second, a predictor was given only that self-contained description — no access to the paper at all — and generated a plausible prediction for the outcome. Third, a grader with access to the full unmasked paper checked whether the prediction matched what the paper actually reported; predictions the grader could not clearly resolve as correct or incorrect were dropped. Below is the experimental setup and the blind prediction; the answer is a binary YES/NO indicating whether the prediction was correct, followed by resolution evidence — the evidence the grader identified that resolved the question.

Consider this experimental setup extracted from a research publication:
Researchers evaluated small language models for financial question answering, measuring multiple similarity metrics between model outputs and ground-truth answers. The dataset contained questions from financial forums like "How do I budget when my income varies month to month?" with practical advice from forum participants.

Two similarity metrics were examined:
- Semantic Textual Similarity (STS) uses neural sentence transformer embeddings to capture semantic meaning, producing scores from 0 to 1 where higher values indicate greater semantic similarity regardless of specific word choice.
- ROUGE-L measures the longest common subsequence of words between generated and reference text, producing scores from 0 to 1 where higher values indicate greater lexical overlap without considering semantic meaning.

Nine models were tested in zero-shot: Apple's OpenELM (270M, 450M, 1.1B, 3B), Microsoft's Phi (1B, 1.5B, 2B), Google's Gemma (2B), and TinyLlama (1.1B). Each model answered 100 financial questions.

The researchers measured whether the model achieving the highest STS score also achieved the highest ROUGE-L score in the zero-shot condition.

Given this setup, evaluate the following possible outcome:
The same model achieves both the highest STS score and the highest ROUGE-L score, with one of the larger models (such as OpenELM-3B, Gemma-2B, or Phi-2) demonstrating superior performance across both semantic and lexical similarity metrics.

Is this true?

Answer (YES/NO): NO